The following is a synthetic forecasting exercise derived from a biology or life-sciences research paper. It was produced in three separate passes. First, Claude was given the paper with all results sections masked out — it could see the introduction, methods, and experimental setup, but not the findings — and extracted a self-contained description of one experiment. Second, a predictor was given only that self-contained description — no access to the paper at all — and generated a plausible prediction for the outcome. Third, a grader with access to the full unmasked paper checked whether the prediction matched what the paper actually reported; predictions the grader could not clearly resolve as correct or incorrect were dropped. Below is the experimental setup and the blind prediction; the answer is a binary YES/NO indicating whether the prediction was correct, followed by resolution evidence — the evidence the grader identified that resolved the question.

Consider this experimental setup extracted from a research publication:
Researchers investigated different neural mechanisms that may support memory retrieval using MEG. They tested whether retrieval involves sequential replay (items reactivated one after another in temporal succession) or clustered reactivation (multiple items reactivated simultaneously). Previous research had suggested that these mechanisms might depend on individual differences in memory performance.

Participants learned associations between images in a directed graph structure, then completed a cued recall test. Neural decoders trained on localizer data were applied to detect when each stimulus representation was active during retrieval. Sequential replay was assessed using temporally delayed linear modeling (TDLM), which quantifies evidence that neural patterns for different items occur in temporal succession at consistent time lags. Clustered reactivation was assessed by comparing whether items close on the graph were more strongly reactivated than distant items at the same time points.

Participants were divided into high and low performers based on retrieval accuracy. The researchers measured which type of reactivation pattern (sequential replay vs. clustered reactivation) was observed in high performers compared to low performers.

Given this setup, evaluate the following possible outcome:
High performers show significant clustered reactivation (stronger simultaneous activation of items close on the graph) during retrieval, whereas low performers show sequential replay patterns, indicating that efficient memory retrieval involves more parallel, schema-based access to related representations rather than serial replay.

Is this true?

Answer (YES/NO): YES